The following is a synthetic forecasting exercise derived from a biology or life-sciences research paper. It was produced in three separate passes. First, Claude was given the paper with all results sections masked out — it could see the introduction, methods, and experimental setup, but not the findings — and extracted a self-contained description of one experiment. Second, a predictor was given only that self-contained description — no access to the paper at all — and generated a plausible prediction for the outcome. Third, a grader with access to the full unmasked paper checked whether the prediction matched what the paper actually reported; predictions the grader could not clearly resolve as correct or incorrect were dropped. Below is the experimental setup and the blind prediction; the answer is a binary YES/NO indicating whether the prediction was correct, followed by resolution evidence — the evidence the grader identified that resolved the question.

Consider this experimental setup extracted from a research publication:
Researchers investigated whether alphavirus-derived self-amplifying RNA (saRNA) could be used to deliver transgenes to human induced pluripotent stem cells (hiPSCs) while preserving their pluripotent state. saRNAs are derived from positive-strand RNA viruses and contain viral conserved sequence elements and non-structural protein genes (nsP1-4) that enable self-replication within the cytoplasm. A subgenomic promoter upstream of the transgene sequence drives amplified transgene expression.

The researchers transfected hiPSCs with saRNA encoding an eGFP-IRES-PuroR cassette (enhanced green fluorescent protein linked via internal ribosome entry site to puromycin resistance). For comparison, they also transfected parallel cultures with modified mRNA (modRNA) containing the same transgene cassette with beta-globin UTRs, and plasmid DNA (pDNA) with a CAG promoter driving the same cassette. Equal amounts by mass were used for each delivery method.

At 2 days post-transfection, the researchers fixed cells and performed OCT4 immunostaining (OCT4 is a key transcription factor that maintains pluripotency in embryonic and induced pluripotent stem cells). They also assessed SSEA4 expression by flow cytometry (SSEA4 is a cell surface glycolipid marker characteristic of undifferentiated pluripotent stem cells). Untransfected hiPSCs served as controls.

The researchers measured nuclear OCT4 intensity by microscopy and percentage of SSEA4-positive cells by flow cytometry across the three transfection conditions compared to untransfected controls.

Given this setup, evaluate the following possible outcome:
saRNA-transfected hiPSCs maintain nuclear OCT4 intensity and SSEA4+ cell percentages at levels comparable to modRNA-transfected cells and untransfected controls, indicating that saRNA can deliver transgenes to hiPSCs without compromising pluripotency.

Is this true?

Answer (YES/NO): YES